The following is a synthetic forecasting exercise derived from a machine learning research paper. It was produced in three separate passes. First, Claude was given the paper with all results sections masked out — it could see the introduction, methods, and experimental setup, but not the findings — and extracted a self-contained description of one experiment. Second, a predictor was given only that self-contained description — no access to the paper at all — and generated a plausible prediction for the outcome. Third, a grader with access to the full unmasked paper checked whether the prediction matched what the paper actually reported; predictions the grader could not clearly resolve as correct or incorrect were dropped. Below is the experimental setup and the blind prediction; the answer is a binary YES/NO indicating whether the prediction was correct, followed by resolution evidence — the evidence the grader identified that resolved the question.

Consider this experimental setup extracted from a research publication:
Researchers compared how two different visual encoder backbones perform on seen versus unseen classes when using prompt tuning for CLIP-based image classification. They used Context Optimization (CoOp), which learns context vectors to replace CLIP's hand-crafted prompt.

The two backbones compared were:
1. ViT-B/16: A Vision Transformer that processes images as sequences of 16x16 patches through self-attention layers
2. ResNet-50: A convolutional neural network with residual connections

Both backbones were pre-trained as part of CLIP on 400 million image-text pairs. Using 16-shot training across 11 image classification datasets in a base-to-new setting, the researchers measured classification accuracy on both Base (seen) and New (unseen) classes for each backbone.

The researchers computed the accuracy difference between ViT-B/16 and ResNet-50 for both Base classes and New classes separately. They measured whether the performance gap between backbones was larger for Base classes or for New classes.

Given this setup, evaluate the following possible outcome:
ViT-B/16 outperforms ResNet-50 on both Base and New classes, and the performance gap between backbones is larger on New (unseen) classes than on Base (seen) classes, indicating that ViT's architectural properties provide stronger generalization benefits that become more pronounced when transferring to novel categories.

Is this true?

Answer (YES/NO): YES